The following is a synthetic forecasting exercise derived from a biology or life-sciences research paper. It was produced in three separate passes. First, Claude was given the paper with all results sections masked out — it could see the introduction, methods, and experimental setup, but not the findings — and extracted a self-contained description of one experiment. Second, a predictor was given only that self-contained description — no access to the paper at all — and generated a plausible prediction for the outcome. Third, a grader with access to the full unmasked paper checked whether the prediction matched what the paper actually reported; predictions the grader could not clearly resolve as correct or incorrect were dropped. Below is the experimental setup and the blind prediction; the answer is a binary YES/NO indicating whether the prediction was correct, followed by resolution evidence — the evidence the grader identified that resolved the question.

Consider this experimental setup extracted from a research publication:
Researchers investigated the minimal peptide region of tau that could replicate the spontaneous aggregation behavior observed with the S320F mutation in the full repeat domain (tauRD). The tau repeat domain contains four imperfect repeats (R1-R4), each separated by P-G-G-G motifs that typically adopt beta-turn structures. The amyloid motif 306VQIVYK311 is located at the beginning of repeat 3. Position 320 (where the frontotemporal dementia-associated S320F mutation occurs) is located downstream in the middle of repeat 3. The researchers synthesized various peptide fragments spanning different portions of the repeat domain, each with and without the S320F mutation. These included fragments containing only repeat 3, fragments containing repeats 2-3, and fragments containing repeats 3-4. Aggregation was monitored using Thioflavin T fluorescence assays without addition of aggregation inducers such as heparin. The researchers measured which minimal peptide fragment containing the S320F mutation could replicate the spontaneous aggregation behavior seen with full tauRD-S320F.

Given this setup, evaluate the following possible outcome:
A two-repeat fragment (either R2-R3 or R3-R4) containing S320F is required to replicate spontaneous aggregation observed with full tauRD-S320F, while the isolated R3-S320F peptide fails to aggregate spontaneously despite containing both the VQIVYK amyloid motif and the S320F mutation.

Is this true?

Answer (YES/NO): NO